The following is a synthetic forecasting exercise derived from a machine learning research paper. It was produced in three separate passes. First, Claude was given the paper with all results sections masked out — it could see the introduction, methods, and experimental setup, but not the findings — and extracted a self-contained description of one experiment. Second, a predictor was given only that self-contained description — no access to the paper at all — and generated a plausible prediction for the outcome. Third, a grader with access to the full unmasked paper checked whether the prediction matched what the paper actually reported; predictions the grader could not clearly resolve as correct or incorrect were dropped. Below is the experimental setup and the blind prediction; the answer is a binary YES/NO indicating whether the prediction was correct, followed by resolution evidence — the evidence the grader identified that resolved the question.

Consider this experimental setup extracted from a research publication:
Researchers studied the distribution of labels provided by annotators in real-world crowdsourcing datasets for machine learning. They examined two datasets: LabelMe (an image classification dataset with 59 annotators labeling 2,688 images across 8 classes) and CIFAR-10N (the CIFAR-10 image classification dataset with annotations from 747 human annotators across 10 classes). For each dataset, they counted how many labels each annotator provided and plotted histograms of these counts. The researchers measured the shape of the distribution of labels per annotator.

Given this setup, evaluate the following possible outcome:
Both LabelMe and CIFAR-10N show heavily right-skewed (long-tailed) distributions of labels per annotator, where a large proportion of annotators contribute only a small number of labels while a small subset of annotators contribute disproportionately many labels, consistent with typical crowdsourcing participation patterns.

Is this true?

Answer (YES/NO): YES